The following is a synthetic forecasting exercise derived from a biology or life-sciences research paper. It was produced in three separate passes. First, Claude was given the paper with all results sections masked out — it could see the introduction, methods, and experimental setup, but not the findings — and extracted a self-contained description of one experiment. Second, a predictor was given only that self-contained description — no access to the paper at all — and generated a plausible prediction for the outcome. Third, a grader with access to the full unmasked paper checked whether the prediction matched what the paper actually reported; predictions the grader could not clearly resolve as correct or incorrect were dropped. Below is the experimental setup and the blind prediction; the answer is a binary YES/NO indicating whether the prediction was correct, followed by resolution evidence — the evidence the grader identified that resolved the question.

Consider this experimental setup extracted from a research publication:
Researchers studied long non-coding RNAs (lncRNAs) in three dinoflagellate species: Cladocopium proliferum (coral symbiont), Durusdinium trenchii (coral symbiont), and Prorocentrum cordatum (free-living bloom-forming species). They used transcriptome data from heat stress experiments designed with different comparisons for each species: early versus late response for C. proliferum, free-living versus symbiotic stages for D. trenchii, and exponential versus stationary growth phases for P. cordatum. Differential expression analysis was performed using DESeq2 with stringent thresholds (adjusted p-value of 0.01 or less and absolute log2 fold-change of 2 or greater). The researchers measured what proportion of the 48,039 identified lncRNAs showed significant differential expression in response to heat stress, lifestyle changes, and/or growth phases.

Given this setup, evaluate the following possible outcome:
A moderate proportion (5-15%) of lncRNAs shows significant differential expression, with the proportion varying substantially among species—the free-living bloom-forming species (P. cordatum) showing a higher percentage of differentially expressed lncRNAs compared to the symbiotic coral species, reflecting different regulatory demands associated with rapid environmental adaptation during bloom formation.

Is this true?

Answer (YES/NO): YES